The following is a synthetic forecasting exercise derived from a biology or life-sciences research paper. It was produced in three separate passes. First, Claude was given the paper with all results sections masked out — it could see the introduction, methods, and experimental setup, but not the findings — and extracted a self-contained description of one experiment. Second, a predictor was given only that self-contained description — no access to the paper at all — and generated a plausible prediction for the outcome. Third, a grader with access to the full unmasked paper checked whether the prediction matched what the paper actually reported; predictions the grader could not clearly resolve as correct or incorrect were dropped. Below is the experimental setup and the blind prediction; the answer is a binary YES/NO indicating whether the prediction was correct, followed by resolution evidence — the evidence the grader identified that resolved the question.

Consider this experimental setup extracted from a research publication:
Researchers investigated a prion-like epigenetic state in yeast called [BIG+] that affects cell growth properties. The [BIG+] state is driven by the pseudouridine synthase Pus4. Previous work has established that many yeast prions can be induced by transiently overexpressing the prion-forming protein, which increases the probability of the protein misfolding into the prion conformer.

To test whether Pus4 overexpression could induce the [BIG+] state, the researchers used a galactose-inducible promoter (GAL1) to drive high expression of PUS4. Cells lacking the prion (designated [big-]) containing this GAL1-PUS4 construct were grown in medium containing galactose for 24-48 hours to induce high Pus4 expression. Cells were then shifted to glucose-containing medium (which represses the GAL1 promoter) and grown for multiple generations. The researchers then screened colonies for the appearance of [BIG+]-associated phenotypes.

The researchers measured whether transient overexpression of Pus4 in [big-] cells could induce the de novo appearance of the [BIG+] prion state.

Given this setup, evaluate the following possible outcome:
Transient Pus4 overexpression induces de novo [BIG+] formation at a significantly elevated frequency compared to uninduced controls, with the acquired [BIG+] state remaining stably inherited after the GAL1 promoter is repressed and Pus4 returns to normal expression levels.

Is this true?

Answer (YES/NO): YES